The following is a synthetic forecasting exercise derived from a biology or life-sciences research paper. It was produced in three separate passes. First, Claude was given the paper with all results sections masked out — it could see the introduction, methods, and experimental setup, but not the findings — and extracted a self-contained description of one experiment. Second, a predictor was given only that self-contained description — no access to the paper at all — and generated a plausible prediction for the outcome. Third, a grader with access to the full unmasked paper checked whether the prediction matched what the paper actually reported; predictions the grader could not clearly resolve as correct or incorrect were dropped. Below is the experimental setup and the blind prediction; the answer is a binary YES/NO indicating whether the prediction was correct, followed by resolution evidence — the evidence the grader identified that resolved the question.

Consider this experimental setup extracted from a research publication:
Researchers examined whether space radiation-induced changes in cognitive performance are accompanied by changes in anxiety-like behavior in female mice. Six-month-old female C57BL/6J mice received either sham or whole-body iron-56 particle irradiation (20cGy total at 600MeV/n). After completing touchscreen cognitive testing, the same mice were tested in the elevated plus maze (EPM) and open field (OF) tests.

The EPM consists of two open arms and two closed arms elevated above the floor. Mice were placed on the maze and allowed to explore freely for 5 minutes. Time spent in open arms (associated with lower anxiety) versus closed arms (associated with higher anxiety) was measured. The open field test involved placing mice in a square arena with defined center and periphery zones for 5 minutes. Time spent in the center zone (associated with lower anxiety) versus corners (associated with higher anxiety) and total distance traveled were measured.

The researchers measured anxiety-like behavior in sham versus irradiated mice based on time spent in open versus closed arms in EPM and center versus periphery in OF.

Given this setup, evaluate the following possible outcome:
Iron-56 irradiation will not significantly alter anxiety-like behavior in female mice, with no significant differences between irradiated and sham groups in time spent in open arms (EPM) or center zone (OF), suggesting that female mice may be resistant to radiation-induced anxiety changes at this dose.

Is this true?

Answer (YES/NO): YES